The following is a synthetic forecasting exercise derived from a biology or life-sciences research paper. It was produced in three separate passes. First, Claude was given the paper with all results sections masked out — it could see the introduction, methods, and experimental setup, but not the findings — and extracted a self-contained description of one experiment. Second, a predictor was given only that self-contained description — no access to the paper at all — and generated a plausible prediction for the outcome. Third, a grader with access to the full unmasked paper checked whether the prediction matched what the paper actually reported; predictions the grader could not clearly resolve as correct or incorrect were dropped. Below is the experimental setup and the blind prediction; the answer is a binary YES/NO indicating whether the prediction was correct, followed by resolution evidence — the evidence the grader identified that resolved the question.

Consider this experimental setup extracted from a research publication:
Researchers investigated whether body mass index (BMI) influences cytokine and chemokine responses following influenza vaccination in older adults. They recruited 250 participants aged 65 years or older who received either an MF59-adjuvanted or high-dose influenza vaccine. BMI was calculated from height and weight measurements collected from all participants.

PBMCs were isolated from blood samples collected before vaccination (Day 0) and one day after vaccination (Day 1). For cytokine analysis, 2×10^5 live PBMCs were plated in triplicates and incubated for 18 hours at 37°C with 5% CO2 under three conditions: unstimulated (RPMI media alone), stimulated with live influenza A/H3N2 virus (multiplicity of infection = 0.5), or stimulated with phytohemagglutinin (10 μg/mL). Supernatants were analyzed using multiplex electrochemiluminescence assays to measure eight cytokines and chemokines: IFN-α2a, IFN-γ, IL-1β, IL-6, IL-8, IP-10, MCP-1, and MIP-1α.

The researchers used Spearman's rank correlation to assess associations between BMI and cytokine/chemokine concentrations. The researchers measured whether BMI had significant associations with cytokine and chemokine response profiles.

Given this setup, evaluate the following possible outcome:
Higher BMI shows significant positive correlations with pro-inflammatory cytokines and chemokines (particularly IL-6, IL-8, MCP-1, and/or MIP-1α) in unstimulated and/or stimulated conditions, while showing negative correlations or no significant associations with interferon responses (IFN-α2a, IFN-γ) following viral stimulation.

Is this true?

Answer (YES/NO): NO